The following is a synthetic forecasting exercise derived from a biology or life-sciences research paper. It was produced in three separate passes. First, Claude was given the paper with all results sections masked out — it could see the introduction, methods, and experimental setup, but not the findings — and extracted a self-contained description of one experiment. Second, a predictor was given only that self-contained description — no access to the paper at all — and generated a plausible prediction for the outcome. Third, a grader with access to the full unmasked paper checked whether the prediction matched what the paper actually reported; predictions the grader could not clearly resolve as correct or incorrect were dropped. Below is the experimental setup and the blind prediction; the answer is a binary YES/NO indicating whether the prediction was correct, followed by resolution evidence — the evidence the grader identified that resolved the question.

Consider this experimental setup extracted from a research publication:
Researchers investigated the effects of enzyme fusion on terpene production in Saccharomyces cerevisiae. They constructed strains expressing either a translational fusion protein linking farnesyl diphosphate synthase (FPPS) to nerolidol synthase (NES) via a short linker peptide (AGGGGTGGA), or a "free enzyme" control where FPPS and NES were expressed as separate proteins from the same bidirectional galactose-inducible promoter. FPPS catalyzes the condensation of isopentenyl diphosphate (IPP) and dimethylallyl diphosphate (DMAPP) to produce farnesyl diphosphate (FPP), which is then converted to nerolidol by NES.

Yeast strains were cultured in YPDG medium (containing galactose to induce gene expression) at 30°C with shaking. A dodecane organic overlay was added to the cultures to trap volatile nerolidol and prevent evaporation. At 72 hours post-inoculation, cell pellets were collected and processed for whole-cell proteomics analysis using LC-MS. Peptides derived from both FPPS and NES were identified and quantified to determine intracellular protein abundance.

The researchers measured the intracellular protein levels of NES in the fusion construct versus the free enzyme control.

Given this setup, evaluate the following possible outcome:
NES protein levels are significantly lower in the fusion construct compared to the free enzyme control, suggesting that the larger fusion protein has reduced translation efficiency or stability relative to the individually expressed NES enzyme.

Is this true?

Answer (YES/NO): NO